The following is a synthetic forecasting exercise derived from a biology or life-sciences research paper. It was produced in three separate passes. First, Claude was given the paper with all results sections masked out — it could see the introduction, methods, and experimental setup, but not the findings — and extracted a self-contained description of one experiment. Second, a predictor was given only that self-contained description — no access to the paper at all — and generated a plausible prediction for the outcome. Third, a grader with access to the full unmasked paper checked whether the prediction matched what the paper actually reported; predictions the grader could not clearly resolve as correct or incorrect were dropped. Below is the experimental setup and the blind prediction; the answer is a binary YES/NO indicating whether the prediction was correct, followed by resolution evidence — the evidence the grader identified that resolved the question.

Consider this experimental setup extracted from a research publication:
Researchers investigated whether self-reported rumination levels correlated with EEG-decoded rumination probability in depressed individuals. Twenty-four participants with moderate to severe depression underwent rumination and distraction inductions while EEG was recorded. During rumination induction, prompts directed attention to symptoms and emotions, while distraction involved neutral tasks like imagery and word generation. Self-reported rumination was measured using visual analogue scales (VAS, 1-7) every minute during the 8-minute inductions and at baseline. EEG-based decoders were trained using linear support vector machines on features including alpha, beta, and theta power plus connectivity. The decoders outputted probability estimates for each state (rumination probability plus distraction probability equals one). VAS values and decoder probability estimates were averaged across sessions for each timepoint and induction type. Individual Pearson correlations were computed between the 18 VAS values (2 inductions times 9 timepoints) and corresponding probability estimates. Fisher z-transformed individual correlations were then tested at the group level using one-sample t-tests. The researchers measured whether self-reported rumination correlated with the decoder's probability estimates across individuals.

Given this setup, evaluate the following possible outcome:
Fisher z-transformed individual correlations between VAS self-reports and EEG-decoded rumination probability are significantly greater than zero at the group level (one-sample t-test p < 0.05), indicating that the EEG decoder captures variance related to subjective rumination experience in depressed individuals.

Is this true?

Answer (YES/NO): YES